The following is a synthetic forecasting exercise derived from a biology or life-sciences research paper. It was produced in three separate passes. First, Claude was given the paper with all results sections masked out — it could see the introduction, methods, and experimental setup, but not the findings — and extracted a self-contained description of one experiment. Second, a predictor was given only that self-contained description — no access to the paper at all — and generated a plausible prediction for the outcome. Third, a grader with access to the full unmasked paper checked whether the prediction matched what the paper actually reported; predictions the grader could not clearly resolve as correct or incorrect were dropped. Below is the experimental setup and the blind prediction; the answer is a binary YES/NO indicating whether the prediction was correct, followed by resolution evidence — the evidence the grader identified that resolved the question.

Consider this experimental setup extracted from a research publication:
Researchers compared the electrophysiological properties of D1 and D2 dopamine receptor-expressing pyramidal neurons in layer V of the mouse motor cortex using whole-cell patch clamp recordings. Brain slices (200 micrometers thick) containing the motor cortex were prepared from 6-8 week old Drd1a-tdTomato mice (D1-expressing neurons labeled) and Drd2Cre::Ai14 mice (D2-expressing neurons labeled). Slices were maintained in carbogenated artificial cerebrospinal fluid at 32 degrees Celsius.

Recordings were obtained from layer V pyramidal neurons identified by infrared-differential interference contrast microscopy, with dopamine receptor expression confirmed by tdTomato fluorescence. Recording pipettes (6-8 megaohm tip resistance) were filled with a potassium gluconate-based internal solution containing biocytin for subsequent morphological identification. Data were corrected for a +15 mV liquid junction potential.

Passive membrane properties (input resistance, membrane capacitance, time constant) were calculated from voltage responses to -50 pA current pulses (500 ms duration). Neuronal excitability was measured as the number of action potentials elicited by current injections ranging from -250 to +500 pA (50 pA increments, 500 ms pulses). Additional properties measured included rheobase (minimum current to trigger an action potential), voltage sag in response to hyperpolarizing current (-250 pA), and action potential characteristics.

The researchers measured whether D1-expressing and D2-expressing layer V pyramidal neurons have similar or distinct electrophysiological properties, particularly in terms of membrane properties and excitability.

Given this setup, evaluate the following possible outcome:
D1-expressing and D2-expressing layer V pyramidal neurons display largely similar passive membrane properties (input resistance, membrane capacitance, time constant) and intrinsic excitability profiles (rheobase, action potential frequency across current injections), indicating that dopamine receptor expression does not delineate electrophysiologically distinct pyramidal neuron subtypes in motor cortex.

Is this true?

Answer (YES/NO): NO